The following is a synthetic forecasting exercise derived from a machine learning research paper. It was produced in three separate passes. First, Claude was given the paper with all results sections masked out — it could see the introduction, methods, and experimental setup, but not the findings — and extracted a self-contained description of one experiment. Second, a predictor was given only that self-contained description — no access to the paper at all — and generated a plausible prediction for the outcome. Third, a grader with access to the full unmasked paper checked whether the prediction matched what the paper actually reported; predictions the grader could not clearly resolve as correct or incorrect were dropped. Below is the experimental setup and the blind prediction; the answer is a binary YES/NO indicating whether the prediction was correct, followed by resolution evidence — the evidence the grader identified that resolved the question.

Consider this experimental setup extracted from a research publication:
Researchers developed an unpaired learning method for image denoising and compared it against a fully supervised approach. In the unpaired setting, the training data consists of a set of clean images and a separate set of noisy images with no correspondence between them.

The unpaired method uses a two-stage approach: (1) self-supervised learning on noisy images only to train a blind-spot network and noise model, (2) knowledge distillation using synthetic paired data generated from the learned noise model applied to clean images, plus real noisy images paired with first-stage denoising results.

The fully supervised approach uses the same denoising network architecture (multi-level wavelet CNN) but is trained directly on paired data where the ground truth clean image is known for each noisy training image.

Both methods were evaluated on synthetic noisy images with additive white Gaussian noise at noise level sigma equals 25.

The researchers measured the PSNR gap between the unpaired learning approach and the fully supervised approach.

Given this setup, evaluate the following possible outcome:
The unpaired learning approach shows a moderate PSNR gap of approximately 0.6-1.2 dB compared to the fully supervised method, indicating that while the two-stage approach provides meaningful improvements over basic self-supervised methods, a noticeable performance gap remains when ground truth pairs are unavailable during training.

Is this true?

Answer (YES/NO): NO